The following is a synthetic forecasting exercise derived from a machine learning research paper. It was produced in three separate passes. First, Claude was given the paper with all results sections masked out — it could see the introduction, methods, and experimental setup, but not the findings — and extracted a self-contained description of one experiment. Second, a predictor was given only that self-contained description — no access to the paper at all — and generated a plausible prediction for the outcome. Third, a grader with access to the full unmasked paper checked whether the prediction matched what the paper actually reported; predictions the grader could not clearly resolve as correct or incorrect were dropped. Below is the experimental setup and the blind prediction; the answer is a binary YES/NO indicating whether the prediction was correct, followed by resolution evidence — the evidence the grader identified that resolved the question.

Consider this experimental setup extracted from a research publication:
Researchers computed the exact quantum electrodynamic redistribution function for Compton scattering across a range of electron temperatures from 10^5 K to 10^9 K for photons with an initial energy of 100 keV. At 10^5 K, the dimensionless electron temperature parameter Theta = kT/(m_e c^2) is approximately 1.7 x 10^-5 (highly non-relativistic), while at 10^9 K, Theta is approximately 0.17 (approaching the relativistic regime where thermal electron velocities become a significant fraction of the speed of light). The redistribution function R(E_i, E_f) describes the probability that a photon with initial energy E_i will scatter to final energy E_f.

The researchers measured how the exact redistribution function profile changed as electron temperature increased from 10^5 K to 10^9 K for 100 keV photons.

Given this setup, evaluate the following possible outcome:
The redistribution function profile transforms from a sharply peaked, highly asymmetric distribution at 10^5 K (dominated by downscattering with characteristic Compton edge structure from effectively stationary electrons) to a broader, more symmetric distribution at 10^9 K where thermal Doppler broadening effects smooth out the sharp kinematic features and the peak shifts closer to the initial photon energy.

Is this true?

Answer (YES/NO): NO